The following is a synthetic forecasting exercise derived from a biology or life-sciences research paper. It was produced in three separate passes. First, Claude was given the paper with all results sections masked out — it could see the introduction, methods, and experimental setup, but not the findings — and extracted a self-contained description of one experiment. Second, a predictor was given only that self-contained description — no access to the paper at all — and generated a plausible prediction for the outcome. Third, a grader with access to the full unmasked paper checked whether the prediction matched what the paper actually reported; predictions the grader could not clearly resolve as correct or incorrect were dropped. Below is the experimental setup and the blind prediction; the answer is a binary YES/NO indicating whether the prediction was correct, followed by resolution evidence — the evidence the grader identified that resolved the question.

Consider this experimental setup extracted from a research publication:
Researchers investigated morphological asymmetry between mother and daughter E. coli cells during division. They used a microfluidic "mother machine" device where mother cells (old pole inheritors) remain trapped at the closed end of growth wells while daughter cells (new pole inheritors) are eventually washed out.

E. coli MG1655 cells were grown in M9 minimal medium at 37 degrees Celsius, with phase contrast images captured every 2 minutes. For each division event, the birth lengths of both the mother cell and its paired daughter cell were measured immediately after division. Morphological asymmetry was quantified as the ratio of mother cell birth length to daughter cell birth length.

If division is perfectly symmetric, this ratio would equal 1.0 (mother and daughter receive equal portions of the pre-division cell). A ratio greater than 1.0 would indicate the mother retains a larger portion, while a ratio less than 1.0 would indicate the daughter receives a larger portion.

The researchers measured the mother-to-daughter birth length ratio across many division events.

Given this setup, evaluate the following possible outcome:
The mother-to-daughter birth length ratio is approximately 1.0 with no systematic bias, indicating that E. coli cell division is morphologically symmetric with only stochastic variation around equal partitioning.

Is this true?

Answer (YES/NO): NO